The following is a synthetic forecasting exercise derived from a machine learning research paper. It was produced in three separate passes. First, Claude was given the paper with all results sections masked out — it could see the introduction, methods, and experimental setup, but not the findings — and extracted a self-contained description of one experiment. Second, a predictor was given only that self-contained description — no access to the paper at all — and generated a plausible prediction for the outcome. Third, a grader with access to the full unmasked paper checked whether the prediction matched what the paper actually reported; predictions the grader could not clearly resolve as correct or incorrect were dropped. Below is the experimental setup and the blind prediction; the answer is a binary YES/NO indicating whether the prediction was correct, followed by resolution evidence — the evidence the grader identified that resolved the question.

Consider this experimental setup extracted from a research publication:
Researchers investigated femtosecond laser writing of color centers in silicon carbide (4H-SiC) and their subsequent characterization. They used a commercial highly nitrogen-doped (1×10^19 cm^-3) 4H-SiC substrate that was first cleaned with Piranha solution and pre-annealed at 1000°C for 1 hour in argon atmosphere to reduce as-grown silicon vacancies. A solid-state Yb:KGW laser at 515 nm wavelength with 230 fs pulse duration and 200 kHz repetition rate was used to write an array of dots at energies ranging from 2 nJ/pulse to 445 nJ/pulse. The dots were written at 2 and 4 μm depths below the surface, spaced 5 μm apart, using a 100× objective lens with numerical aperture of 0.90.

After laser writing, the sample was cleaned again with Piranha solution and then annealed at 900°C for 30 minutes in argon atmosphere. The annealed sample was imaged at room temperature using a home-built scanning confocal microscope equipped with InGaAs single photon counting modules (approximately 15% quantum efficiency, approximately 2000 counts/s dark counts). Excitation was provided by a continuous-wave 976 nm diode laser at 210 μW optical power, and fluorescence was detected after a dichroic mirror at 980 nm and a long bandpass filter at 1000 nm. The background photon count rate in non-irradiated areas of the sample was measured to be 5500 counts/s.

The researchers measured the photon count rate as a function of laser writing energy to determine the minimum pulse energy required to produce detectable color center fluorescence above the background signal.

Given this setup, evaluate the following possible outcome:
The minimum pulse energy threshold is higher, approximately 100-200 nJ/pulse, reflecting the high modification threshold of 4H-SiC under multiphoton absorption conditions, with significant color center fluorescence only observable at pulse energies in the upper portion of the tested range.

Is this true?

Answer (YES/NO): NO